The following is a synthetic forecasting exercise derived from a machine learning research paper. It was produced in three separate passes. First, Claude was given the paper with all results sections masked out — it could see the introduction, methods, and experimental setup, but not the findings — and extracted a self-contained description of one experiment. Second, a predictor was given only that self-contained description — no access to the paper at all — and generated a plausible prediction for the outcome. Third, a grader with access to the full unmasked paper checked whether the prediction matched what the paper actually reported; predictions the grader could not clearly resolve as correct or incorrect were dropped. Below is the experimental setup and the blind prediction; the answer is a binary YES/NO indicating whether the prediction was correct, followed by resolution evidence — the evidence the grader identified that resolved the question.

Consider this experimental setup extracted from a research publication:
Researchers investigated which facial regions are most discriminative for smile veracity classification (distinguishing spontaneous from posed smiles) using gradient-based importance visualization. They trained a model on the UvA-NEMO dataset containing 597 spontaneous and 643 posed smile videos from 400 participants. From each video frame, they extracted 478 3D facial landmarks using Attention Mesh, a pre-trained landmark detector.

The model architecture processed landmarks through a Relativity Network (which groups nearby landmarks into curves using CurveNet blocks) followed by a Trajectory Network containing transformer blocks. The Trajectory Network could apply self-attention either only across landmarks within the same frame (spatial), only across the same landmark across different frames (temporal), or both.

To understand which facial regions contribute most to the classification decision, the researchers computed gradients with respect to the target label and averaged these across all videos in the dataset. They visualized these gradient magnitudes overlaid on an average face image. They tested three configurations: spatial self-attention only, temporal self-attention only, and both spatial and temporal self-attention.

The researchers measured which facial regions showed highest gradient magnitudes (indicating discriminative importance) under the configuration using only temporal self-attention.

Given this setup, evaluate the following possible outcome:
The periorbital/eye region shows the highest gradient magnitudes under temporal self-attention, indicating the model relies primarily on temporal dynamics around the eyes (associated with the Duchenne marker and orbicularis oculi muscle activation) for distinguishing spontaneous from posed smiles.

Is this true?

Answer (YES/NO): NO